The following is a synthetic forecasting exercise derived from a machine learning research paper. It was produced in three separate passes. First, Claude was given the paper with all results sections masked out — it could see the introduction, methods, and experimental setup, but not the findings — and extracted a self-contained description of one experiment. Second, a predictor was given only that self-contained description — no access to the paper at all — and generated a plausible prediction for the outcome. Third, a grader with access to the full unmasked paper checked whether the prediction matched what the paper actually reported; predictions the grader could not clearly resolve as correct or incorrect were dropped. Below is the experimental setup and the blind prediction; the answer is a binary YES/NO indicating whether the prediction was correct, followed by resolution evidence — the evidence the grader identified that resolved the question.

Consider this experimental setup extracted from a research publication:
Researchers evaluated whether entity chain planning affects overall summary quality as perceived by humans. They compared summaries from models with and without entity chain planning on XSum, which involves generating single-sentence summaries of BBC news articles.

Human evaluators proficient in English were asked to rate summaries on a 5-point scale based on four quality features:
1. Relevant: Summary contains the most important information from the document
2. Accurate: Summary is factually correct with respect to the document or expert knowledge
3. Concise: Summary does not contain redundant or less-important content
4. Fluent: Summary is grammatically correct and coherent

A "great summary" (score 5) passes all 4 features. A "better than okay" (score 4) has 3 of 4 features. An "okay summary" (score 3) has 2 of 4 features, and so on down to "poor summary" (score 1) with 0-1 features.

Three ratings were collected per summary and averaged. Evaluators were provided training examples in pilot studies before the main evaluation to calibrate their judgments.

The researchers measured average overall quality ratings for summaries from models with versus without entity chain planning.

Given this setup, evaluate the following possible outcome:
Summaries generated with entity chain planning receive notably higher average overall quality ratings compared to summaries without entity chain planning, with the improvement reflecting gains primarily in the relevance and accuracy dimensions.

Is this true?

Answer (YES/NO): NO